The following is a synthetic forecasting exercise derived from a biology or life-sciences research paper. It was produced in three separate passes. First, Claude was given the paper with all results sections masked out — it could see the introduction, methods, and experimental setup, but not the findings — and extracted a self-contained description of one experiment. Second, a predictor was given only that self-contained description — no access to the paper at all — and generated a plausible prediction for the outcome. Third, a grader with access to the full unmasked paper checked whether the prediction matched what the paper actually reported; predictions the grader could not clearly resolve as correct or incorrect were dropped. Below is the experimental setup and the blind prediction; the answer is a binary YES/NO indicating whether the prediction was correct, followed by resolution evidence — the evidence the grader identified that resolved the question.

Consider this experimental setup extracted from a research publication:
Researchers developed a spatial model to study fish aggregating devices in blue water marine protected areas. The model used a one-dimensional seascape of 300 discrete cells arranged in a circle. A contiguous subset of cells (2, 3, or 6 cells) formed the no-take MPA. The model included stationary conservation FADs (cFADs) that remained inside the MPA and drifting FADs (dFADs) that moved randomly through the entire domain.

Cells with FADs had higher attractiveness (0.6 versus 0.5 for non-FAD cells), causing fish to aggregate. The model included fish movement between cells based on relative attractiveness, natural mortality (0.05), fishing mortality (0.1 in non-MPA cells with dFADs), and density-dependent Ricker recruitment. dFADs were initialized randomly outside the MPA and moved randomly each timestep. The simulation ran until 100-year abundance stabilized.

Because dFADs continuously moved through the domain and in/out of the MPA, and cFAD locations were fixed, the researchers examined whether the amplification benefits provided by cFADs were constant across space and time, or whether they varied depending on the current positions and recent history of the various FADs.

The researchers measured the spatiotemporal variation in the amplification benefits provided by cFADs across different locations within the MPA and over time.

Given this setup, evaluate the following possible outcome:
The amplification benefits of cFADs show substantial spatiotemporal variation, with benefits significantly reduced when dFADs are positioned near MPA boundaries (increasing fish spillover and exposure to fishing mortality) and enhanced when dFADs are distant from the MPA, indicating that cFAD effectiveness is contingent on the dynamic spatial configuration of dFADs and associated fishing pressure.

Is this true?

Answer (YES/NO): NO